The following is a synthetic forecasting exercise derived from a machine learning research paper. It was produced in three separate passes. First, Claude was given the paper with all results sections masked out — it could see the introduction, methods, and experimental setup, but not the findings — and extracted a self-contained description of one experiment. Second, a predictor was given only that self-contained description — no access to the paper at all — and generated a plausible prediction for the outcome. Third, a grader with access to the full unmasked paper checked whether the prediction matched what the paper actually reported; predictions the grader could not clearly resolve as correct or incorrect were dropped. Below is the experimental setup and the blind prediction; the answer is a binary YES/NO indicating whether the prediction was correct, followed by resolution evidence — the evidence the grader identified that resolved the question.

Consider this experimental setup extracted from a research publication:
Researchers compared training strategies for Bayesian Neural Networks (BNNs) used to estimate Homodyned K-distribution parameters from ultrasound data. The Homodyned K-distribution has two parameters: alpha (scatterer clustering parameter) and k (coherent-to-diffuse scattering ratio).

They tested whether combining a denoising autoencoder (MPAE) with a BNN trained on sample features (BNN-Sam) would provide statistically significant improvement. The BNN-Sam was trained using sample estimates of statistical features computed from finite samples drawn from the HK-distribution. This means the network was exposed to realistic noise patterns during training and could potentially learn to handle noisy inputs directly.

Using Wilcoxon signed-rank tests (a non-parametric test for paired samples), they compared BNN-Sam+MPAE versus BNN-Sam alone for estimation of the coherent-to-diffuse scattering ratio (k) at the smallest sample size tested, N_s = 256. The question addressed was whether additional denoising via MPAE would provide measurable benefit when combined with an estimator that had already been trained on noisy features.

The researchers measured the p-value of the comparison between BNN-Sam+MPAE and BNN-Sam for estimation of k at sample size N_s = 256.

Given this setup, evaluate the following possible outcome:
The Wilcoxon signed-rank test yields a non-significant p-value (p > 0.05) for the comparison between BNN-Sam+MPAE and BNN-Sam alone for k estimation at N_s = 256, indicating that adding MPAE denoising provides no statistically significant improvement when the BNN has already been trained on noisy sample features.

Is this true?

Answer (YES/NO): YES